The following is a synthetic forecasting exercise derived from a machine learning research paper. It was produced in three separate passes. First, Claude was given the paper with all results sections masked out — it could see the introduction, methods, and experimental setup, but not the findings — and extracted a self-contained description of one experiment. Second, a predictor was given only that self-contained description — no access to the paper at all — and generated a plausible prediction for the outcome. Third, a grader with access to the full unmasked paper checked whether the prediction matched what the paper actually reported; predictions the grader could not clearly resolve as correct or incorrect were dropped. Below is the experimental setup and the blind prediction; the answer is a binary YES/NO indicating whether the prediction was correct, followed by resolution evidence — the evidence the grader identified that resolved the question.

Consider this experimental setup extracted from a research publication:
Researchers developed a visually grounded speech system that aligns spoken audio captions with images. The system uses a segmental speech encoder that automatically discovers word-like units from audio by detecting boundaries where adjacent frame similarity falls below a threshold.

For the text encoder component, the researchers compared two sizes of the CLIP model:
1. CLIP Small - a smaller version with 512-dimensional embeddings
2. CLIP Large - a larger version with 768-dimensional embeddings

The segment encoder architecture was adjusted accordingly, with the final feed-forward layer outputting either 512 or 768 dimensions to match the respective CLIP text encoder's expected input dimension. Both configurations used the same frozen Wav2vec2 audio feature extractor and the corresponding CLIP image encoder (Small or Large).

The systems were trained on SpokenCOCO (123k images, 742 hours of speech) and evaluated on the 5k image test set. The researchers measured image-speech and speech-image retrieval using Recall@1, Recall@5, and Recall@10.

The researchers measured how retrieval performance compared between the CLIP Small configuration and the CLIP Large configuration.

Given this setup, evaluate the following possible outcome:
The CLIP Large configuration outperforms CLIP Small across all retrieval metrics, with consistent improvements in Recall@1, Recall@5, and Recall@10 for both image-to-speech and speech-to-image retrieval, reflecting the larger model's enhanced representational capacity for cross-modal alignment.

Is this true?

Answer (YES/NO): YES